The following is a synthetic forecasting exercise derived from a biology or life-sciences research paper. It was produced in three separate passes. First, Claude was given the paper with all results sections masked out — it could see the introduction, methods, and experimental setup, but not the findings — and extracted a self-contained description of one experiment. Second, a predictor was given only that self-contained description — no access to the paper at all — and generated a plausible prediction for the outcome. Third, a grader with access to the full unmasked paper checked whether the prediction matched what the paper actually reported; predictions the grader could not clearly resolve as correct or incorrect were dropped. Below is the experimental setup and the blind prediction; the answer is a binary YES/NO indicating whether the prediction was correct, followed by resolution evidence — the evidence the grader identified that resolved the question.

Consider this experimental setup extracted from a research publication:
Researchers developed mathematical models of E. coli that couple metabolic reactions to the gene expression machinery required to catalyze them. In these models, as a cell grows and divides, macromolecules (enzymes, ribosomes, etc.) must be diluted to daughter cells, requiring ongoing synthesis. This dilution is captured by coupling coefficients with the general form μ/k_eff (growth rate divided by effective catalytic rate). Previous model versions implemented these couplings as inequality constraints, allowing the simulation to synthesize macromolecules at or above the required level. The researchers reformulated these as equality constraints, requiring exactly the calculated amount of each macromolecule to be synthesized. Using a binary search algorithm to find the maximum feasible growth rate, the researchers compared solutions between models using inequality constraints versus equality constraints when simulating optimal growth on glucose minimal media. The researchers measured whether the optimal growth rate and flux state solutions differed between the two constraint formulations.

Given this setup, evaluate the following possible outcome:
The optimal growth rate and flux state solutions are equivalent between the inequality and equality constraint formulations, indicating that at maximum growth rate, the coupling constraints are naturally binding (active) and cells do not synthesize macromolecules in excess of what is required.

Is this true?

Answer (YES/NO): YES